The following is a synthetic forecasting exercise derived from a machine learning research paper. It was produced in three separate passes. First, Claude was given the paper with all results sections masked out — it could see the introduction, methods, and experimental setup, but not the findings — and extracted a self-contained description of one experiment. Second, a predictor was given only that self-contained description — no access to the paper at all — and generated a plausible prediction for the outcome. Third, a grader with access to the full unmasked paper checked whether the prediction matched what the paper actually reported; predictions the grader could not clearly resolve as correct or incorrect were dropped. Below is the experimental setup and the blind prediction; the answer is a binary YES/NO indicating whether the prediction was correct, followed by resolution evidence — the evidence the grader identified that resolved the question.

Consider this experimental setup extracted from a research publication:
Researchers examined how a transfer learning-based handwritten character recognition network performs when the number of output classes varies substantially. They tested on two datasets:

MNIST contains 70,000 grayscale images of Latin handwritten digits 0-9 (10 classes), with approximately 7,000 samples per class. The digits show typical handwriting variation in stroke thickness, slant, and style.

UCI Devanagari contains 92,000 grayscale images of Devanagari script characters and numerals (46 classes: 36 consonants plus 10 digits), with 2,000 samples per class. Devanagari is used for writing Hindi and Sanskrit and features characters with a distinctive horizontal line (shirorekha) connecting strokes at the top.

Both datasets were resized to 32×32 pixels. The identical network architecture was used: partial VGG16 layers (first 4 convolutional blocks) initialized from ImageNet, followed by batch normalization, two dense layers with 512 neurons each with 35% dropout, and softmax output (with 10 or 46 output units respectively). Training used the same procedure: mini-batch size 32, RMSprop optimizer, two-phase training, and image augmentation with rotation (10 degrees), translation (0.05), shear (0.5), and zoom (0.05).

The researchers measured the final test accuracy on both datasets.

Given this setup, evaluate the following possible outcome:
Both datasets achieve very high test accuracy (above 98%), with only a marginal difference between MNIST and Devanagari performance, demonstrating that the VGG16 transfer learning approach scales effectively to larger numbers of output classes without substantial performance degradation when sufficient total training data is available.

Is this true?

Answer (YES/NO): YES